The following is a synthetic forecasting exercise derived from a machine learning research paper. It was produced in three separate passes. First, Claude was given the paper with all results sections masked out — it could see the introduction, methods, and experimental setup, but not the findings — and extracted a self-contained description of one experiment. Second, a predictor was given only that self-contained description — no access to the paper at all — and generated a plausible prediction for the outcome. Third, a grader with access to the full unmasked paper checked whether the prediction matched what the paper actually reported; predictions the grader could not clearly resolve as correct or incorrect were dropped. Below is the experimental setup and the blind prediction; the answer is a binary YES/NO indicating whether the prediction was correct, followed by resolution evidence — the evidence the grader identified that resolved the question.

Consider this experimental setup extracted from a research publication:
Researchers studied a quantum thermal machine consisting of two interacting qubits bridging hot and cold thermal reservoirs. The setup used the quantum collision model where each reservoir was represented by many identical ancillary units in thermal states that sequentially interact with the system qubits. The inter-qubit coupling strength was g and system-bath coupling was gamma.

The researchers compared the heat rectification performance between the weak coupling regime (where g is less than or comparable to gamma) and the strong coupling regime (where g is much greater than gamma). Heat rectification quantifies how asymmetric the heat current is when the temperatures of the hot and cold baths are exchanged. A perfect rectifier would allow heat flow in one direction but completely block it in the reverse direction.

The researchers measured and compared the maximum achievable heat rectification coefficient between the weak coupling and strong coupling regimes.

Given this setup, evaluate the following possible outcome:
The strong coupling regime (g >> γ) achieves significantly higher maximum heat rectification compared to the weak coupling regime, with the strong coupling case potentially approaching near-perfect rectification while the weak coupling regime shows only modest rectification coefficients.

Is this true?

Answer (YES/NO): NO